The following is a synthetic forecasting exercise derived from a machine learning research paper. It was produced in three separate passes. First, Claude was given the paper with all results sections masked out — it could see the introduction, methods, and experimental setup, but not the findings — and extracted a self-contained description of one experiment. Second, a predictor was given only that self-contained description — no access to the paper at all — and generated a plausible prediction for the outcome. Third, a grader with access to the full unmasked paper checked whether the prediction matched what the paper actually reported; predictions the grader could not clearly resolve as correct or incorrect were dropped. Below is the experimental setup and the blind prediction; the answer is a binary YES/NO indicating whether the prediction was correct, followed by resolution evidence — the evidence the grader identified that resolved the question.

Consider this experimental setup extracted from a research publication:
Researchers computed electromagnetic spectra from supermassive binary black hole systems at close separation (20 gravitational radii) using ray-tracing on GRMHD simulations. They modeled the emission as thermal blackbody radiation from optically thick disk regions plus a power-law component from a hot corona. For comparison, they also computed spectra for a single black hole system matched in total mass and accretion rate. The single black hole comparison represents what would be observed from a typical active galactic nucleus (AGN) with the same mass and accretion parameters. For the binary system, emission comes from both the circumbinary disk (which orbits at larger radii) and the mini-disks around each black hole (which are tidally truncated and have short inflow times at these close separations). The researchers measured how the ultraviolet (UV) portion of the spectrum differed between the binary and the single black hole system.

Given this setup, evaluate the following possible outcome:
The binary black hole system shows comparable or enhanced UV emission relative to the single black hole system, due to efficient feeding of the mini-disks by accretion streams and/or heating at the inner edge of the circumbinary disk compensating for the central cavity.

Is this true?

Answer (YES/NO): NO